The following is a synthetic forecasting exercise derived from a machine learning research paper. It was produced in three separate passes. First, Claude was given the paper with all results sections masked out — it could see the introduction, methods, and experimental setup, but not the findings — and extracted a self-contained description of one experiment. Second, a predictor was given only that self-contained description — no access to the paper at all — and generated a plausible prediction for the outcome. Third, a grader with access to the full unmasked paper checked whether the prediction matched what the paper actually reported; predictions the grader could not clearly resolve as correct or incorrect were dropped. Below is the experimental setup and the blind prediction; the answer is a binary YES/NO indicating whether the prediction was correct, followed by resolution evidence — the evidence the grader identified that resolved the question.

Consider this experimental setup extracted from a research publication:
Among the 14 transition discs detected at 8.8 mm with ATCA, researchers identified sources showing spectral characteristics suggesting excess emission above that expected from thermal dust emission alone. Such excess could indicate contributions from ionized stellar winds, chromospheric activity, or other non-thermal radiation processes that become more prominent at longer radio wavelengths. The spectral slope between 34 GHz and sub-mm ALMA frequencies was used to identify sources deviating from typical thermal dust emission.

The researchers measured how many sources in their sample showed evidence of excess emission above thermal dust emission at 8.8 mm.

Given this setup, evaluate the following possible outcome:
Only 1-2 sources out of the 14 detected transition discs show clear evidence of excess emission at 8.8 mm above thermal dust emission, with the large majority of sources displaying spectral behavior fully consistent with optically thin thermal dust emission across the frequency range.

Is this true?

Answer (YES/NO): YES